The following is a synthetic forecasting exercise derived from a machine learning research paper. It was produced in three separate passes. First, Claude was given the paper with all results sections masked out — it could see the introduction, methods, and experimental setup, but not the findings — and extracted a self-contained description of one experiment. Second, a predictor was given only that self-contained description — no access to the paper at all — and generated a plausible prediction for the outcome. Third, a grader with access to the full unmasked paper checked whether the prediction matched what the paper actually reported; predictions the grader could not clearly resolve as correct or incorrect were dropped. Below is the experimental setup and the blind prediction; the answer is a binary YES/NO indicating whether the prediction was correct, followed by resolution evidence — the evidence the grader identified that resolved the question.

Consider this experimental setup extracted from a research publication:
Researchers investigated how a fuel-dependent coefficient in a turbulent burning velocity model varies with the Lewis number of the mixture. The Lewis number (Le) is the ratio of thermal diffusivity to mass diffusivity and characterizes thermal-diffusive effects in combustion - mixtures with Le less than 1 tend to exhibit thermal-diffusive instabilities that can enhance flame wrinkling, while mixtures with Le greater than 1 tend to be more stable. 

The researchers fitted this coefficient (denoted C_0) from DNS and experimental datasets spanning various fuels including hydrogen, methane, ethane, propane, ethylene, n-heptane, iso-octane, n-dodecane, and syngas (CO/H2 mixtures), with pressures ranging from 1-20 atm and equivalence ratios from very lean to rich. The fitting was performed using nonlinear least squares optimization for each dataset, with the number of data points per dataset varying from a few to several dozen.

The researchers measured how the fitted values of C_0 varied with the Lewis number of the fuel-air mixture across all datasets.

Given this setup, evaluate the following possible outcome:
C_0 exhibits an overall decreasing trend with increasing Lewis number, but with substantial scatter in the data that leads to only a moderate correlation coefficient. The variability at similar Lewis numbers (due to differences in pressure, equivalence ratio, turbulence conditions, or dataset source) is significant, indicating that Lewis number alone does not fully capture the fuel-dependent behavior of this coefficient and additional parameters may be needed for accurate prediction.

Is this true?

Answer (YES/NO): YES